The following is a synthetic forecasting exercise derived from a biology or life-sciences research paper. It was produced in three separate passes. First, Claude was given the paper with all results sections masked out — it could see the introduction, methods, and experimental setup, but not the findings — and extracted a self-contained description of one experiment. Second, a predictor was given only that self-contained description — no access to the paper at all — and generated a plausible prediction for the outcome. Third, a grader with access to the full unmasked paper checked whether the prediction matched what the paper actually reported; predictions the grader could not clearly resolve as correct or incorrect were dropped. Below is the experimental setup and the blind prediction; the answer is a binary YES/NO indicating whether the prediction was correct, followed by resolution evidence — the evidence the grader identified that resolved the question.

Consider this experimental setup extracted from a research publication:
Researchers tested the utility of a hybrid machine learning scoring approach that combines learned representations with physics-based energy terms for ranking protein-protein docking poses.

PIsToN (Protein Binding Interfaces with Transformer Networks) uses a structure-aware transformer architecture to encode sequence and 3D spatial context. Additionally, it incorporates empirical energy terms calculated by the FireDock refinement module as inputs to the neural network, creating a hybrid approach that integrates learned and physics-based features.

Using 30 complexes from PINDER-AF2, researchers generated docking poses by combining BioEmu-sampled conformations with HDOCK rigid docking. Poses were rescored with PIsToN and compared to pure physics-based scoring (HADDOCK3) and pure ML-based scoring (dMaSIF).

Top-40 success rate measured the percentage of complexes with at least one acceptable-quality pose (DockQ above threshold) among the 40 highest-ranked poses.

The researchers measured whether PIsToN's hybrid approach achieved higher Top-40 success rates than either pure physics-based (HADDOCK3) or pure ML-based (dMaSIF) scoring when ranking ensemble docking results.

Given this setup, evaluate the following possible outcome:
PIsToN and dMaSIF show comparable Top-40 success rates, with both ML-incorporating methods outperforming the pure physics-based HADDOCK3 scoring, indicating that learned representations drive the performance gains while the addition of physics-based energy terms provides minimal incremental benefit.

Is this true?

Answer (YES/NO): NO